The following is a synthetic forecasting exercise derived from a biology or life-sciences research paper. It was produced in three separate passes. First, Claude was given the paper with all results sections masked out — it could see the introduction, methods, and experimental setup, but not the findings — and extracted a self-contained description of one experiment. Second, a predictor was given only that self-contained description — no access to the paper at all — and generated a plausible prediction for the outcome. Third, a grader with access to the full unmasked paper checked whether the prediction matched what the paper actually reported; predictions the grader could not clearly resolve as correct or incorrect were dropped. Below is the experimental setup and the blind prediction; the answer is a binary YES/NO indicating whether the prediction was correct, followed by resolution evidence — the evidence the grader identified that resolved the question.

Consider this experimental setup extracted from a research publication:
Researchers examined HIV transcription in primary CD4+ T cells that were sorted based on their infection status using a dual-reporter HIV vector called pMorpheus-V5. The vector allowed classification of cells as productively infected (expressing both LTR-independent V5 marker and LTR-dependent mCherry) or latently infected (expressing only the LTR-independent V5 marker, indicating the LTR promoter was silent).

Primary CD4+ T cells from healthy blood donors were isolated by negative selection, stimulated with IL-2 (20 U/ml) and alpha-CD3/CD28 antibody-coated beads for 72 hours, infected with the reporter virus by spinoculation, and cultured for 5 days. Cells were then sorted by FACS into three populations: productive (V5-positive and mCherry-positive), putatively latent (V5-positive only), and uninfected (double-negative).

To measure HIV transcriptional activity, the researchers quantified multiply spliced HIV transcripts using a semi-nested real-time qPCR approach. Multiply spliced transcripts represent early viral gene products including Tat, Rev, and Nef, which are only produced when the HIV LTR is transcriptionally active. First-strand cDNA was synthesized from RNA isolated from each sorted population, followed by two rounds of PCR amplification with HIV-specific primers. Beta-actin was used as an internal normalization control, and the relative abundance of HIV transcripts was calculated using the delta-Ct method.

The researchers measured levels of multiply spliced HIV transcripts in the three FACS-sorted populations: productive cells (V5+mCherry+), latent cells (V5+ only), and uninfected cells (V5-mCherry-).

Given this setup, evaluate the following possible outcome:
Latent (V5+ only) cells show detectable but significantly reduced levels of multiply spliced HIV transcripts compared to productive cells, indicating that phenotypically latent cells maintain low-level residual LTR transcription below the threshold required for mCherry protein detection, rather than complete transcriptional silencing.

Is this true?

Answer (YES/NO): NO